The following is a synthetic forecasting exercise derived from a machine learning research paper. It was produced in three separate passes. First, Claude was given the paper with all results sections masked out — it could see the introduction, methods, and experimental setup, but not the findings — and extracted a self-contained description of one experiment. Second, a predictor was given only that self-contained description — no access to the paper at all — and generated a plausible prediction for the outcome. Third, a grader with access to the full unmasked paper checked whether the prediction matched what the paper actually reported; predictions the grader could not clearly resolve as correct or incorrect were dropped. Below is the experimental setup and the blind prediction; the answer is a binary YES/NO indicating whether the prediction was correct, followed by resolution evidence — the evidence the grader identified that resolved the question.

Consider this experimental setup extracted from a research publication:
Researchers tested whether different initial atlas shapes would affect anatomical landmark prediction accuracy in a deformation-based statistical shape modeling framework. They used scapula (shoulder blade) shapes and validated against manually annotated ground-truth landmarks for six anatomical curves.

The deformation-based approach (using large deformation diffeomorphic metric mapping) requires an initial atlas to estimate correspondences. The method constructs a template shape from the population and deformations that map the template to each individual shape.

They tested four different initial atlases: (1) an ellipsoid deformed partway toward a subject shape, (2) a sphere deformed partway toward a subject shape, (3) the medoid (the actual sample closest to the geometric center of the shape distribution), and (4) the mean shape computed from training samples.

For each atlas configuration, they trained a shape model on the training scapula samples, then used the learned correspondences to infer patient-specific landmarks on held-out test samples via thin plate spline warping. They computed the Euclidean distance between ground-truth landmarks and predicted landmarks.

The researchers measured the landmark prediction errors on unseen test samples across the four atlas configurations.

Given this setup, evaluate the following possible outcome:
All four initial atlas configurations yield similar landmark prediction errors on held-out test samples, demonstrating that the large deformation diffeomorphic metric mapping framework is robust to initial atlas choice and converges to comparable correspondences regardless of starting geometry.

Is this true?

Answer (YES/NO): NO